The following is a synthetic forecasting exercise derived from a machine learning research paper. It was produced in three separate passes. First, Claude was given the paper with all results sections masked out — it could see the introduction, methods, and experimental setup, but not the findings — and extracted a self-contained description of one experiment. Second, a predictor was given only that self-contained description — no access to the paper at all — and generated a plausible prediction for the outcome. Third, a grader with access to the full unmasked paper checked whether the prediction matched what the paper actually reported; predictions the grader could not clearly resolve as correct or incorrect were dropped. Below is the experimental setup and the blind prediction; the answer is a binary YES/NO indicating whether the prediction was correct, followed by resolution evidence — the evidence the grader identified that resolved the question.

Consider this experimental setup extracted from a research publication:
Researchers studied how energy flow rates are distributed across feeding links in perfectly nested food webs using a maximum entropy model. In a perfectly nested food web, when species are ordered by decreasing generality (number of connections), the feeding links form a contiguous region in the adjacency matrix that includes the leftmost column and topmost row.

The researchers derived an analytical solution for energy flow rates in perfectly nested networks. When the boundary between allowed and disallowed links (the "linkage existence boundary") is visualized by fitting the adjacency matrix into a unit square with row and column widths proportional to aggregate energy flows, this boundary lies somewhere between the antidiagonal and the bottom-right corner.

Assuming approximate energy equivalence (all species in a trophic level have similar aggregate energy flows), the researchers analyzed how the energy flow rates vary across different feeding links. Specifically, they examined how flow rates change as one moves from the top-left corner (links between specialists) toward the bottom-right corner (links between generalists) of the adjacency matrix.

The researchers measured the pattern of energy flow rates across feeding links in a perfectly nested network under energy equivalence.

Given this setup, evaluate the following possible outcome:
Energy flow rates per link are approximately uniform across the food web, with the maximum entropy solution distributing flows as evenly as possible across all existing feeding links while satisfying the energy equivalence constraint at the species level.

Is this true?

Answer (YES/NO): NO